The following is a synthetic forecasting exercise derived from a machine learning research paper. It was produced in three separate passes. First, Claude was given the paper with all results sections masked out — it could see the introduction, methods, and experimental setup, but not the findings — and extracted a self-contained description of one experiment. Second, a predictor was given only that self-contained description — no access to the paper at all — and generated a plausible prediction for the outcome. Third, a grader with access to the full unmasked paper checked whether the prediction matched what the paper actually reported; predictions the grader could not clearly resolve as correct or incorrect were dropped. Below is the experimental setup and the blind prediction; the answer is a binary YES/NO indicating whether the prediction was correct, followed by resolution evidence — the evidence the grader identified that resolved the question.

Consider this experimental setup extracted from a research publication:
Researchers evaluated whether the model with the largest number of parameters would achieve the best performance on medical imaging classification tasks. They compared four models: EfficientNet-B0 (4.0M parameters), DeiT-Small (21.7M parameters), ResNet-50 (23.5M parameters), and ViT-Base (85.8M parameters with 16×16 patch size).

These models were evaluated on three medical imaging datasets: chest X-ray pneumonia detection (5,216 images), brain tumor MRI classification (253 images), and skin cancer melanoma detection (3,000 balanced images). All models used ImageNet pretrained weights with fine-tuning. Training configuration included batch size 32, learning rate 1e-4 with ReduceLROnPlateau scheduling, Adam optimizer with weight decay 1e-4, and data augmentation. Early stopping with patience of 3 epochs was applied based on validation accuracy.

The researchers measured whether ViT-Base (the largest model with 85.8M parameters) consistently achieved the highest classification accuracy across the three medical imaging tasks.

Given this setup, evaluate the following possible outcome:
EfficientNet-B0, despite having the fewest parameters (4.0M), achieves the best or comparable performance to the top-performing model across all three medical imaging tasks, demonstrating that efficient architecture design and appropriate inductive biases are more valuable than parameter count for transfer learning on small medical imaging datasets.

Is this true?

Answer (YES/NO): NO